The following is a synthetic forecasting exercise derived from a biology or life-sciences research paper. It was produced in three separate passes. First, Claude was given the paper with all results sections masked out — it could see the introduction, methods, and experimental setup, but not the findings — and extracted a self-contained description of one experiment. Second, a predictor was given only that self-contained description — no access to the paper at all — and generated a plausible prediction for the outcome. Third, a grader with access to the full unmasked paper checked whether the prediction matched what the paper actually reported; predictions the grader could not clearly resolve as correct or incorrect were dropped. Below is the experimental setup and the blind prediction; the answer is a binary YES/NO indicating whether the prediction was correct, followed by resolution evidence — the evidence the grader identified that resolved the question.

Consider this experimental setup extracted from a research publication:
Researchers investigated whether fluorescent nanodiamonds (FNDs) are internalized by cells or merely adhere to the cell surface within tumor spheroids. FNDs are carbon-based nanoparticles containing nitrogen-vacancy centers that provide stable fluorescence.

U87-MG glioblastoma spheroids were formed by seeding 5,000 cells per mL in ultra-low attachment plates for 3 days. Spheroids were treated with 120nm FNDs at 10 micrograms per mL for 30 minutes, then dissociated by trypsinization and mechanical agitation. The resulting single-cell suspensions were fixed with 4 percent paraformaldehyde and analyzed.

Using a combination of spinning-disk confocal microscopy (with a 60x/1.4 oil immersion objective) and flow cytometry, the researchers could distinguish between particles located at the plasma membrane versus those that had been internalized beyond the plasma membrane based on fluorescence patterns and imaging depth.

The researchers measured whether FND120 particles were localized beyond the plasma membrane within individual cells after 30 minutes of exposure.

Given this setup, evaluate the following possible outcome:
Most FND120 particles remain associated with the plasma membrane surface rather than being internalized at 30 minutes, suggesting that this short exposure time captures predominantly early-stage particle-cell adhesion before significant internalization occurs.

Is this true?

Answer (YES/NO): NO